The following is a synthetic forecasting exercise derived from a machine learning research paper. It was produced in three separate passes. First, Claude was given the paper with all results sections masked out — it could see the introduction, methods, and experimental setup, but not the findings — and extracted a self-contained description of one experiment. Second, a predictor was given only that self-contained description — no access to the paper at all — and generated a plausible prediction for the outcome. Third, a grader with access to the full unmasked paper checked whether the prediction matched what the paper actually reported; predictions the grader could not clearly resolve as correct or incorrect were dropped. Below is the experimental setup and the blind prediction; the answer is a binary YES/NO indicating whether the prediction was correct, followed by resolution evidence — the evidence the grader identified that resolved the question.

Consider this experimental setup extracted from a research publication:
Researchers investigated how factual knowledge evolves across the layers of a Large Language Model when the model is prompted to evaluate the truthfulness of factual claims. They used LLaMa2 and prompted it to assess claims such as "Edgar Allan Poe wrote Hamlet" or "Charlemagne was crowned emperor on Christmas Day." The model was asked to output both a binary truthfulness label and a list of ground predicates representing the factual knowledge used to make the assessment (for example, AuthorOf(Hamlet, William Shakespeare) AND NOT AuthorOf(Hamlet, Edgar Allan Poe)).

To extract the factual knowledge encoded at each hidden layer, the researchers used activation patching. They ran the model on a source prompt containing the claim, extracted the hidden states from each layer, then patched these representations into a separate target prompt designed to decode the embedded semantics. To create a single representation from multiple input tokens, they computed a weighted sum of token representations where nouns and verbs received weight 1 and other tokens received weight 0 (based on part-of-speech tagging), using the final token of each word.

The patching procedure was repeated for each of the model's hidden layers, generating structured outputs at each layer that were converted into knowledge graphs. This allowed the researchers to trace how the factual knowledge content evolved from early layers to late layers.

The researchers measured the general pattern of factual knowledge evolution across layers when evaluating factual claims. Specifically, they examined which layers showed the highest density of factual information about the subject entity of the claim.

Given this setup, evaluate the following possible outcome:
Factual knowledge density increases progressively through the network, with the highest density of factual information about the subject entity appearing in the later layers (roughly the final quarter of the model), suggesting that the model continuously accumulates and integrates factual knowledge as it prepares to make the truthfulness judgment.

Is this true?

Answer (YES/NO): NO